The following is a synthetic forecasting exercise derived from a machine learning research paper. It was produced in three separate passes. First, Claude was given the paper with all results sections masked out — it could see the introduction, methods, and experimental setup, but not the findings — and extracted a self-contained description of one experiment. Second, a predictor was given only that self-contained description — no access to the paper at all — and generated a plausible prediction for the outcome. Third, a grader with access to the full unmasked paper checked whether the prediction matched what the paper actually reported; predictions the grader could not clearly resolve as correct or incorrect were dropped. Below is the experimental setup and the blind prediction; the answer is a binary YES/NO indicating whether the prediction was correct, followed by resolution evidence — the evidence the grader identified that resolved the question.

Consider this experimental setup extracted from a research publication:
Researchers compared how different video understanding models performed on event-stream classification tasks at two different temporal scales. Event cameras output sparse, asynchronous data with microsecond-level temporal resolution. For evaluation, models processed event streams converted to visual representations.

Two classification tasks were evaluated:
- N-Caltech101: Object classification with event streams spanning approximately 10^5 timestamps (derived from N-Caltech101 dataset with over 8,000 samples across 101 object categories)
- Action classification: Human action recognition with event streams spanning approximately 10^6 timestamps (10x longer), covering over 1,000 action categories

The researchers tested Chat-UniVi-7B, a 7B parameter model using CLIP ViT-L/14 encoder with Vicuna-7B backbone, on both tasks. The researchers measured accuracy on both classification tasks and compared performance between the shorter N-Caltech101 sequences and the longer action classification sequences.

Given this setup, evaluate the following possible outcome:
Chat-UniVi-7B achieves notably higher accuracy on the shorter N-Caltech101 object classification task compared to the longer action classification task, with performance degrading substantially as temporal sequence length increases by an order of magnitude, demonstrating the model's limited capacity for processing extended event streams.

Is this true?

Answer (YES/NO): NO